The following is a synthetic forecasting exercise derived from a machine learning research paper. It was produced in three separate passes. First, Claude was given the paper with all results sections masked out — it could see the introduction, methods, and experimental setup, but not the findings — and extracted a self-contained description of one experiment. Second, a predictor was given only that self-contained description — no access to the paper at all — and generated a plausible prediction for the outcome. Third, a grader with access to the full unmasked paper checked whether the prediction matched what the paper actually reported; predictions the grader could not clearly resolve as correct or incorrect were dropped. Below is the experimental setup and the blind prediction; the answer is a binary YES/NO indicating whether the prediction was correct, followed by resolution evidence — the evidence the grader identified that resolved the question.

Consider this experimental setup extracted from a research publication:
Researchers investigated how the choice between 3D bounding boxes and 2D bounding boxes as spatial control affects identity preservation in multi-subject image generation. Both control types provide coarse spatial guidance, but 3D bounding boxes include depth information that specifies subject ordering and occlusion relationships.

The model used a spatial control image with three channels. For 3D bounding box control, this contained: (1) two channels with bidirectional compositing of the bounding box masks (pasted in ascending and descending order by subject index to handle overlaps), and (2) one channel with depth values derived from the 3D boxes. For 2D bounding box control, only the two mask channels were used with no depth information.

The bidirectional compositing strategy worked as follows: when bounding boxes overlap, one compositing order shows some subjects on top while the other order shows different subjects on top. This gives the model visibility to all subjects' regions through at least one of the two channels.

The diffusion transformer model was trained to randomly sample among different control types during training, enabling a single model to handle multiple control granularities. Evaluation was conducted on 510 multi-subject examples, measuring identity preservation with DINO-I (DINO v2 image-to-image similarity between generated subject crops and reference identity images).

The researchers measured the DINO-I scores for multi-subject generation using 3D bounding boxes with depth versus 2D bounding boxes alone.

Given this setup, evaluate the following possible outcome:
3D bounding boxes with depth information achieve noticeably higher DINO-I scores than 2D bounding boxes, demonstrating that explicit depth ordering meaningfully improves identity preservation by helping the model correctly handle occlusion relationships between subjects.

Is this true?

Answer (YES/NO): NO